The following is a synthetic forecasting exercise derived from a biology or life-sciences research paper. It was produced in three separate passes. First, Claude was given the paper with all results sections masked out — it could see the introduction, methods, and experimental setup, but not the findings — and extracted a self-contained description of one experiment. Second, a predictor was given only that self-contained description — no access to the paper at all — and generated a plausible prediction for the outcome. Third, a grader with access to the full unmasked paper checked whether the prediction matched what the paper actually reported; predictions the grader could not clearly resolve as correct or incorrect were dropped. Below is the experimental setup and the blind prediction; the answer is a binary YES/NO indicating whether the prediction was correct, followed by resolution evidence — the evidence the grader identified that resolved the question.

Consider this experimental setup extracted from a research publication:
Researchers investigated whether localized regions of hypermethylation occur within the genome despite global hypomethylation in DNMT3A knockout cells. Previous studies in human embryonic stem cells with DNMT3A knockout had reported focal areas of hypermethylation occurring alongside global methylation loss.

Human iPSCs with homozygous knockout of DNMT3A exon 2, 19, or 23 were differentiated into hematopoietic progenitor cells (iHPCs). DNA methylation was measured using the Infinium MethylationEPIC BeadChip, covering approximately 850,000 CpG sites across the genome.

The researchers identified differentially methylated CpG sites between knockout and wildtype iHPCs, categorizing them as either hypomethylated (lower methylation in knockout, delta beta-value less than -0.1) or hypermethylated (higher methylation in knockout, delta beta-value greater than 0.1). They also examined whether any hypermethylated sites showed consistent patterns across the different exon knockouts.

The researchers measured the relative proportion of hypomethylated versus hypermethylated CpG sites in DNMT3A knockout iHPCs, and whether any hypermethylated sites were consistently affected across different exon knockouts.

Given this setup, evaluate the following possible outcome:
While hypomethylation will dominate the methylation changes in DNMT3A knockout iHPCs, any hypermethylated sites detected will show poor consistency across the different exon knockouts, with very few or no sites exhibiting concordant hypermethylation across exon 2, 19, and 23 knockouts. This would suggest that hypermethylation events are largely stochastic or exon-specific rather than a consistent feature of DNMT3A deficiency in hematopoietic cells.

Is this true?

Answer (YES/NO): NO